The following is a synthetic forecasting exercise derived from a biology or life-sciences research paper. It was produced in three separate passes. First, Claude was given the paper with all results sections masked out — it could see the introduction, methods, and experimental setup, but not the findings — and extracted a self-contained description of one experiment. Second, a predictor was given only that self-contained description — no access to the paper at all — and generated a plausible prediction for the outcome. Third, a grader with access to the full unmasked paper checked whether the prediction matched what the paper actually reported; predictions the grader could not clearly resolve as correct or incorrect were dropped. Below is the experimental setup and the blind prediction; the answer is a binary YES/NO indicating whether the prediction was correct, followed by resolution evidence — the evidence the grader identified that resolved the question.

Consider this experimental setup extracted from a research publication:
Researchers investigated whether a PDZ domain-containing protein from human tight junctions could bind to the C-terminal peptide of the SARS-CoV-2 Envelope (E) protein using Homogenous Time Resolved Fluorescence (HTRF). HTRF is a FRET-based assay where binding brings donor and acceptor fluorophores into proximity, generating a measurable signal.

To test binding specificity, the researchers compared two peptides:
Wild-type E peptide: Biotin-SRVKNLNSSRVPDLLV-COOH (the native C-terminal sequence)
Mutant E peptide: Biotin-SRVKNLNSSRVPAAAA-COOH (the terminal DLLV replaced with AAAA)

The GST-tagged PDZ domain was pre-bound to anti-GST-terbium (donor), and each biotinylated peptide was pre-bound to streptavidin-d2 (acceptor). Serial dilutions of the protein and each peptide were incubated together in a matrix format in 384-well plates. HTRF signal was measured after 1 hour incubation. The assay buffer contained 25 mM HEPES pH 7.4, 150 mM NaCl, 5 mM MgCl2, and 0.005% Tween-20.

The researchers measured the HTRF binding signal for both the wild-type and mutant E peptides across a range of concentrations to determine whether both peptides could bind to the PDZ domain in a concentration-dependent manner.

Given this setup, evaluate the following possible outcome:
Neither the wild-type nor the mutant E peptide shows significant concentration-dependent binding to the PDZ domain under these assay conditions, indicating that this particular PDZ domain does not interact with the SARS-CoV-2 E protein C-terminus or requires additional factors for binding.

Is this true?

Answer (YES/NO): NO